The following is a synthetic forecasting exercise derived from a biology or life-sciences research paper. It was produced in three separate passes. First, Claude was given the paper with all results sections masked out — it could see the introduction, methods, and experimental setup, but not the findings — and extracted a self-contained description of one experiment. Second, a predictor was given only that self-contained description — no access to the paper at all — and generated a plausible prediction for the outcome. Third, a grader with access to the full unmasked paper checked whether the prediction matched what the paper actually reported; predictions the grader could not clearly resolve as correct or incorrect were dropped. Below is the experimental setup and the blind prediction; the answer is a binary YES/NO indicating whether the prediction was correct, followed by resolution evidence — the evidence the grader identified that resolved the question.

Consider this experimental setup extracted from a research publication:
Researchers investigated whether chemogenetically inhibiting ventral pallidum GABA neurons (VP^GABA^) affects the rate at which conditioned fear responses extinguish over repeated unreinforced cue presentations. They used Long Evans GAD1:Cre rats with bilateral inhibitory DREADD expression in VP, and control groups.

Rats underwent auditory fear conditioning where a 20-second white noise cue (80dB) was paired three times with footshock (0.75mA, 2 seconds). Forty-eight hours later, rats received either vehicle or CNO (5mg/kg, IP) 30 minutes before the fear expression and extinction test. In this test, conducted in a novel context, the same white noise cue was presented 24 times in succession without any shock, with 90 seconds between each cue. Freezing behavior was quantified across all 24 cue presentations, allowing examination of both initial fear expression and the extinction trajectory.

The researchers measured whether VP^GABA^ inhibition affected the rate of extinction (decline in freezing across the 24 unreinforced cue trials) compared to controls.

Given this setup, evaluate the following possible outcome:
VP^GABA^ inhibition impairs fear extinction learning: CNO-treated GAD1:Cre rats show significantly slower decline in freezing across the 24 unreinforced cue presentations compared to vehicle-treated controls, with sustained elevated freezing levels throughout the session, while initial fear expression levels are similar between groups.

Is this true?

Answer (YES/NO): NO